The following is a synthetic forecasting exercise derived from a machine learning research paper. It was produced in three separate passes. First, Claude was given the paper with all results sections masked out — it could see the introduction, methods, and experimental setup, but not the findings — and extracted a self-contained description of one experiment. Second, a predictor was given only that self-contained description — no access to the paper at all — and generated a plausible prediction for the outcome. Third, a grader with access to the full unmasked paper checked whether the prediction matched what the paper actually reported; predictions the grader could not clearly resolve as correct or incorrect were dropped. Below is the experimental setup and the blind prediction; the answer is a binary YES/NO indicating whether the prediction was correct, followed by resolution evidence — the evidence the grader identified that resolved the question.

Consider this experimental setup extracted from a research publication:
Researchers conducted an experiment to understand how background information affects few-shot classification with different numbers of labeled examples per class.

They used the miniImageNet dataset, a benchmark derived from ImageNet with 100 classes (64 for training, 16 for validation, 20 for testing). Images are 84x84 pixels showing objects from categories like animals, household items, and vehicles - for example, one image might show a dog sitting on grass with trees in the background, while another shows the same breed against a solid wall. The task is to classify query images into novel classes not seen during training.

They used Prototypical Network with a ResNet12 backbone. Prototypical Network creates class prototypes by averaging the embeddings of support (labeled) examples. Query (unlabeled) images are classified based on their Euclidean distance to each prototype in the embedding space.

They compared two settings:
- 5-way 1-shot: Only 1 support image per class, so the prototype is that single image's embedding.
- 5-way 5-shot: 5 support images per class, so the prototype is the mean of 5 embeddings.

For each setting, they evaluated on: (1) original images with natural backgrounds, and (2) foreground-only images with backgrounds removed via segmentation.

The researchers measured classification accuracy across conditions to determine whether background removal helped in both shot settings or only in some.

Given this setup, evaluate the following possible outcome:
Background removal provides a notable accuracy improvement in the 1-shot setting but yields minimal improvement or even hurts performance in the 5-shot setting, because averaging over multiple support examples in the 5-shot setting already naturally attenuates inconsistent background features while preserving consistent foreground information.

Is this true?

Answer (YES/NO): NO